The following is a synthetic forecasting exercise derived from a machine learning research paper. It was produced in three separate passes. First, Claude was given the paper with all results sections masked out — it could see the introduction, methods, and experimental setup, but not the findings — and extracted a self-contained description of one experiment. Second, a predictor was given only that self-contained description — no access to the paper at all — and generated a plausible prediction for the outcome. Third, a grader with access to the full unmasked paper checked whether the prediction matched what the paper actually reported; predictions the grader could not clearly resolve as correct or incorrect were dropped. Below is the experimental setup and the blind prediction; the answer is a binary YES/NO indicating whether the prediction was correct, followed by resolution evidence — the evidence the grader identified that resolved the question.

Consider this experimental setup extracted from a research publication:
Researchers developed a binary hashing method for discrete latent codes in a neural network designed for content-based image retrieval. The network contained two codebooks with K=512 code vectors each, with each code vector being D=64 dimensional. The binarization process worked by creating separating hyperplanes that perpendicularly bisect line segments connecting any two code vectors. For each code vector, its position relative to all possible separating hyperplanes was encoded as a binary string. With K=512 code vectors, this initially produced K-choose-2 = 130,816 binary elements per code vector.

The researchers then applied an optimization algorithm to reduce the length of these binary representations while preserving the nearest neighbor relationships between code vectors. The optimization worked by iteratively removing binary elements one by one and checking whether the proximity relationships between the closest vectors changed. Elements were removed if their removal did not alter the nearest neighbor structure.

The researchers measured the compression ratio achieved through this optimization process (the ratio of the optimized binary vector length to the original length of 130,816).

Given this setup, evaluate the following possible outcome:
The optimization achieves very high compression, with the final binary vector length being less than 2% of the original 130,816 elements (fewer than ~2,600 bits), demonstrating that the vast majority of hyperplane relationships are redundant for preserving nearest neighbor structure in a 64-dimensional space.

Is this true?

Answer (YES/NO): YES